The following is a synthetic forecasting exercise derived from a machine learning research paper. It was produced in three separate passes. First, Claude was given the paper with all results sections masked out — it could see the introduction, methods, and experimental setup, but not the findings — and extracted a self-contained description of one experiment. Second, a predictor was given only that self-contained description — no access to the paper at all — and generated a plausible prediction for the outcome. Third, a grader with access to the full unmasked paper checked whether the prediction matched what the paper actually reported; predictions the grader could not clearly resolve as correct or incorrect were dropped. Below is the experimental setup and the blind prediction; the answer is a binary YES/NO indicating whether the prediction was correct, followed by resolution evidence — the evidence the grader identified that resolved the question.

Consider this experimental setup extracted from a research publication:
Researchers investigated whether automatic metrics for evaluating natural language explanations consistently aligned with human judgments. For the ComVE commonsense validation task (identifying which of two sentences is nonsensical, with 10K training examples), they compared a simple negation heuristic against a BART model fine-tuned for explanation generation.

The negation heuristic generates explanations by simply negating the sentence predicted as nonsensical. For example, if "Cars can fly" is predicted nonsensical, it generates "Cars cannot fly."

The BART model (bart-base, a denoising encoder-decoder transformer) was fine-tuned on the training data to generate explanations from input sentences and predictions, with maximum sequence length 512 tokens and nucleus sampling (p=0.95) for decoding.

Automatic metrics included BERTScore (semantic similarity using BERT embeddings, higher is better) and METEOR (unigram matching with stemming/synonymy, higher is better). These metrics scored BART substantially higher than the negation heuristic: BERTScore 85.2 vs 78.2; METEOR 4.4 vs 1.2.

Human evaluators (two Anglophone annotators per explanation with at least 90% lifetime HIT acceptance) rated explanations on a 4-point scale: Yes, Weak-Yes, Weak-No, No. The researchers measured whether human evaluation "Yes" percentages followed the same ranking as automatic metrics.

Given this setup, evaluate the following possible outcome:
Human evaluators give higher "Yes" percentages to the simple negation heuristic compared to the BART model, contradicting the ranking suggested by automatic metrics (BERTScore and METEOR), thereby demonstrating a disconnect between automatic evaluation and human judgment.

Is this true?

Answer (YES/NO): YES